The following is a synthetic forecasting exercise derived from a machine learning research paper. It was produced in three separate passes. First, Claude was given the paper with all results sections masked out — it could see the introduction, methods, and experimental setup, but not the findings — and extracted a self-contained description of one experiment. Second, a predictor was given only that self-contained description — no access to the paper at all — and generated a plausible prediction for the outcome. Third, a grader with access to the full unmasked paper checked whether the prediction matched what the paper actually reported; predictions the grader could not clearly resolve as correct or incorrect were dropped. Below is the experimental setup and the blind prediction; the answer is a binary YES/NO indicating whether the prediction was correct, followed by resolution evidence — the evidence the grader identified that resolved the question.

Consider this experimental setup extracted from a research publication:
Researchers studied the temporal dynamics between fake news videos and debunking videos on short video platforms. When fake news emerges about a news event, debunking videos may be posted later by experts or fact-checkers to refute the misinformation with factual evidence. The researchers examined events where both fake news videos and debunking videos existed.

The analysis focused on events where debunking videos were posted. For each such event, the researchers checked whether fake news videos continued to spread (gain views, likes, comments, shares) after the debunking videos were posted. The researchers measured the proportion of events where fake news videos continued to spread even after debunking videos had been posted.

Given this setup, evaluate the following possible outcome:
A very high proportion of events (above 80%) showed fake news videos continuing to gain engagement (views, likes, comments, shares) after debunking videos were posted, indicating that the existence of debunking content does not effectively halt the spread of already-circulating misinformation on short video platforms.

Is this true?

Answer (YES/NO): NO